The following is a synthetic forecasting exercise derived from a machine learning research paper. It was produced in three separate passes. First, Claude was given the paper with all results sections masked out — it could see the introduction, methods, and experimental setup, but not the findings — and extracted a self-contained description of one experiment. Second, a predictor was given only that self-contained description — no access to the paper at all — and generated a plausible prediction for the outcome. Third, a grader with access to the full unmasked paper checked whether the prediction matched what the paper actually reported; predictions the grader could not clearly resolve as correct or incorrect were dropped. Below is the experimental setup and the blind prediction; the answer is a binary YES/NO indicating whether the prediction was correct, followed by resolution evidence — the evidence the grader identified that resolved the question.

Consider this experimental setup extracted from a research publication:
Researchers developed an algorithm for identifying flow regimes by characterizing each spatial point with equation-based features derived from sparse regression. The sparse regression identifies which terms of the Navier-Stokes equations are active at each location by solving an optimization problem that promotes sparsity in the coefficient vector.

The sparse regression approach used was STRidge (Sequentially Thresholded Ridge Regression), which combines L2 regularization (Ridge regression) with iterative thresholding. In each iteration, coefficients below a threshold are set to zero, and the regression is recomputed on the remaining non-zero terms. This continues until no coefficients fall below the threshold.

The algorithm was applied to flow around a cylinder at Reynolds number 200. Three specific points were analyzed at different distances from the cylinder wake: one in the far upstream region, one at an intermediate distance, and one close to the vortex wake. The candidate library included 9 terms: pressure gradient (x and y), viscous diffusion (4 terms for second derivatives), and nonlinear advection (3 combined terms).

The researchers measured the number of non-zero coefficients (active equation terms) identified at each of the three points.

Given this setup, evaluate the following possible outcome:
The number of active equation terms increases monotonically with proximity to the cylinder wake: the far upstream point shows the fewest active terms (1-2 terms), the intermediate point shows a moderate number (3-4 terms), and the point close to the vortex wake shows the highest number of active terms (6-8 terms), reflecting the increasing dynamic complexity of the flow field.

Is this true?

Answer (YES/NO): NO